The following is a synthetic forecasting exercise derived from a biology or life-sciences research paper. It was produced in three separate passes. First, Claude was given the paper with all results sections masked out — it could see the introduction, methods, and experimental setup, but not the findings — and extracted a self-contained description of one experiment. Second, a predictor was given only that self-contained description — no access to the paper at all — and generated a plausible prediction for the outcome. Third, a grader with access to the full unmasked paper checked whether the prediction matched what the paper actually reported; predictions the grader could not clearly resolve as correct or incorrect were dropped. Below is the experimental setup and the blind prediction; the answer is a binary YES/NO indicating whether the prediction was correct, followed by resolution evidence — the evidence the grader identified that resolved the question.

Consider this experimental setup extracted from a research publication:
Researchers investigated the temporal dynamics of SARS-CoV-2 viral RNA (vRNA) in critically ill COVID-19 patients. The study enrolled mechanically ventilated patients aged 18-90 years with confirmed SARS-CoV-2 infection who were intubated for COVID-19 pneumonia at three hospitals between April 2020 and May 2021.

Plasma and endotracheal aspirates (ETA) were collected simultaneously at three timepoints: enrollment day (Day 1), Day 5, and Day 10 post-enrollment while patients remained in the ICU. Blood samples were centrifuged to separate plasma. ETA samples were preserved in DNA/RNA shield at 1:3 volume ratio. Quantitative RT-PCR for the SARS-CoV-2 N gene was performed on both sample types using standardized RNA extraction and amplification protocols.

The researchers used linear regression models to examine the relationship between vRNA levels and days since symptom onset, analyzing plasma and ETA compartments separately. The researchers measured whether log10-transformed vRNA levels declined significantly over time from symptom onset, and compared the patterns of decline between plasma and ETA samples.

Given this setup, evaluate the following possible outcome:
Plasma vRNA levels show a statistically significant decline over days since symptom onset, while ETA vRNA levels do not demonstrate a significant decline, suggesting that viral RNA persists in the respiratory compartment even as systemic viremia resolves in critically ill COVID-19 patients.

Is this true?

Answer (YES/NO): NO